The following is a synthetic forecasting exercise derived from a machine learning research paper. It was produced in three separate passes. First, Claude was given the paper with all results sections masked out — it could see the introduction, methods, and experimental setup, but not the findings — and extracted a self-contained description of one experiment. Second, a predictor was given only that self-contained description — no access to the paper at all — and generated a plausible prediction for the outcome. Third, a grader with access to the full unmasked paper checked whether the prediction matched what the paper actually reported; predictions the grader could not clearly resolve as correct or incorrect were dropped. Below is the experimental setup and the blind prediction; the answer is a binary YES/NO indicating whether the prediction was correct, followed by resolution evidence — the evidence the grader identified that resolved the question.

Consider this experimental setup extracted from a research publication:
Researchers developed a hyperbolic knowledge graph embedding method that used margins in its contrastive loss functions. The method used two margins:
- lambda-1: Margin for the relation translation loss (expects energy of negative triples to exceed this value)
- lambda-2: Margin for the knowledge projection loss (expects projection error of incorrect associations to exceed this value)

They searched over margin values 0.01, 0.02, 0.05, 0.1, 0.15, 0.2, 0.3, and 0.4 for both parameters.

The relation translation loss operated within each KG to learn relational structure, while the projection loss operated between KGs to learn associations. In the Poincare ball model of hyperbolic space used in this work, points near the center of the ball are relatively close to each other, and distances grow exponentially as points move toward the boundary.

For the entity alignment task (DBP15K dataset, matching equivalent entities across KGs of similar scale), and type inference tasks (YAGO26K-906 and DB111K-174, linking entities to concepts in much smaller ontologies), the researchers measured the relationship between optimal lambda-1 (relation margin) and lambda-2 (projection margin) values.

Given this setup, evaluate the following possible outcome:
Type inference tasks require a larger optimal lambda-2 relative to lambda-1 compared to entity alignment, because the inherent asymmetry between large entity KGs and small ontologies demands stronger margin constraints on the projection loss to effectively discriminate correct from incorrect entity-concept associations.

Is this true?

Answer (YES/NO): NO